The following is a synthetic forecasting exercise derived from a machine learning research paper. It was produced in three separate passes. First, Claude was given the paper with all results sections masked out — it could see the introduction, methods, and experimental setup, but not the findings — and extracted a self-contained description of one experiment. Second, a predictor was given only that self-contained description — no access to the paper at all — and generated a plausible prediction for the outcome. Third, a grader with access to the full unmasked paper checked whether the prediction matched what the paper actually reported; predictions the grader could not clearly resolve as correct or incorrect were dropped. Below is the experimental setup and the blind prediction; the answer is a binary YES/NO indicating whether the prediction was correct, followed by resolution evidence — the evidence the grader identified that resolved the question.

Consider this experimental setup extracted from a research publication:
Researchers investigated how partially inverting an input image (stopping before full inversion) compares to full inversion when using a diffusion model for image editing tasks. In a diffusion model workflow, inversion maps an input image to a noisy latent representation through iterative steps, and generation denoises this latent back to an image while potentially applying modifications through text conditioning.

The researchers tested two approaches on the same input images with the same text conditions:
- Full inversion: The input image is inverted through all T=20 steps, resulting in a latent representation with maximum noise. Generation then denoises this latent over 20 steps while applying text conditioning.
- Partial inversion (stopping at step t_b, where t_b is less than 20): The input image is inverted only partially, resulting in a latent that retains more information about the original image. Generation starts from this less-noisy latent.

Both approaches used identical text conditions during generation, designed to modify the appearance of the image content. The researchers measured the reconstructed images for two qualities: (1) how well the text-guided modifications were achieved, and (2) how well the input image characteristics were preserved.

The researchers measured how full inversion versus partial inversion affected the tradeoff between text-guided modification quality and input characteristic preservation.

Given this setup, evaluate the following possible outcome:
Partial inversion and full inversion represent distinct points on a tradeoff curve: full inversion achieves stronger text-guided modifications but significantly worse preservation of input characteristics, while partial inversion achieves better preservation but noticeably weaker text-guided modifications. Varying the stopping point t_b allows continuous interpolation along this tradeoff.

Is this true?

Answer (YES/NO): YES